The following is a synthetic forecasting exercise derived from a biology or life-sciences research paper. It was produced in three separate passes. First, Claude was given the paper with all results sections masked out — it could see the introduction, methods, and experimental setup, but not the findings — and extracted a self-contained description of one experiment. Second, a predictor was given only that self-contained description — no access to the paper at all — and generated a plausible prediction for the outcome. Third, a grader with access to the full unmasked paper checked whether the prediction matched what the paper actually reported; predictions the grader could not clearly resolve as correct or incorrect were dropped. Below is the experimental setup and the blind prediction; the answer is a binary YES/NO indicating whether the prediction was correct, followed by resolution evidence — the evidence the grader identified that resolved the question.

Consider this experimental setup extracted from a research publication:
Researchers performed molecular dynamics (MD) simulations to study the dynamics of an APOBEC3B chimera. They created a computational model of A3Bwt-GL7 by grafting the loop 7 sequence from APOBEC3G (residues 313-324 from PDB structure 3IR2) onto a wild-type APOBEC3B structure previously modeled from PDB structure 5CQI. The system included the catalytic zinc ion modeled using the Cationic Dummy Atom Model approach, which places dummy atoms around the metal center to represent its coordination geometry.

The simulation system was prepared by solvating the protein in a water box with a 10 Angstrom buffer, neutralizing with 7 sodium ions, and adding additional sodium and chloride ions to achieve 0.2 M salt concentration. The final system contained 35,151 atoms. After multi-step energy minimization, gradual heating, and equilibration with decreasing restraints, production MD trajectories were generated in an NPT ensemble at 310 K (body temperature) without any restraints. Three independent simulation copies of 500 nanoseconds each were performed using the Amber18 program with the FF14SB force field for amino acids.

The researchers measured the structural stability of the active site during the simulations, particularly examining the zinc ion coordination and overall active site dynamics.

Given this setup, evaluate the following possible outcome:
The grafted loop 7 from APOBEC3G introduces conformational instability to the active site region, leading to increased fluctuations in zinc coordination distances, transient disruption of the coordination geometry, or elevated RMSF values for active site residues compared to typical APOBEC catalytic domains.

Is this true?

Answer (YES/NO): YES